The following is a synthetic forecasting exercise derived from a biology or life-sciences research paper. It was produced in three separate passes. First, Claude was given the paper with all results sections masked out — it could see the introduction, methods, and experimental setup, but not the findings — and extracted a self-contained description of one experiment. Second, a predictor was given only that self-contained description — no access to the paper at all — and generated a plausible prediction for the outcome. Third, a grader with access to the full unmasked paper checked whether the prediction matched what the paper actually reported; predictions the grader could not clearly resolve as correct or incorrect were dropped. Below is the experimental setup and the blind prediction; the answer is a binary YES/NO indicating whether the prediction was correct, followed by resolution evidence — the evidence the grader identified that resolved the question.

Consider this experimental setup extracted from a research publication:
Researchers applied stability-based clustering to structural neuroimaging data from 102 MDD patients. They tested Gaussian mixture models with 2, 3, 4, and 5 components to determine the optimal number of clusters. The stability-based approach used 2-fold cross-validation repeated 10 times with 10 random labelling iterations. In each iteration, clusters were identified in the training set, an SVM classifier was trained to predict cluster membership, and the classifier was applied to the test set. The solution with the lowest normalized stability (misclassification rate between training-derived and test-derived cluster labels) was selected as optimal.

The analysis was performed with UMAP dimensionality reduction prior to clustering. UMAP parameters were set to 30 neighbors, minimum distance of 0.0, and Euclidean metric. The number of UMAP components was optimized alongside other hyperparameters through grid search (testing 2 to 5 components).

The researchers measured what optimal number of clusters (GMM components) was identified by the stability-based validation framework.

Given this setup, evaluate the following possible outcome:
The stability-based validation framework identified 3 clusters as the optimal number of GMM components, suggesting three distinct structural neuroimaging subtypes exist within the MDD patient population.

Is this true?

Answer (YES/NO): NO